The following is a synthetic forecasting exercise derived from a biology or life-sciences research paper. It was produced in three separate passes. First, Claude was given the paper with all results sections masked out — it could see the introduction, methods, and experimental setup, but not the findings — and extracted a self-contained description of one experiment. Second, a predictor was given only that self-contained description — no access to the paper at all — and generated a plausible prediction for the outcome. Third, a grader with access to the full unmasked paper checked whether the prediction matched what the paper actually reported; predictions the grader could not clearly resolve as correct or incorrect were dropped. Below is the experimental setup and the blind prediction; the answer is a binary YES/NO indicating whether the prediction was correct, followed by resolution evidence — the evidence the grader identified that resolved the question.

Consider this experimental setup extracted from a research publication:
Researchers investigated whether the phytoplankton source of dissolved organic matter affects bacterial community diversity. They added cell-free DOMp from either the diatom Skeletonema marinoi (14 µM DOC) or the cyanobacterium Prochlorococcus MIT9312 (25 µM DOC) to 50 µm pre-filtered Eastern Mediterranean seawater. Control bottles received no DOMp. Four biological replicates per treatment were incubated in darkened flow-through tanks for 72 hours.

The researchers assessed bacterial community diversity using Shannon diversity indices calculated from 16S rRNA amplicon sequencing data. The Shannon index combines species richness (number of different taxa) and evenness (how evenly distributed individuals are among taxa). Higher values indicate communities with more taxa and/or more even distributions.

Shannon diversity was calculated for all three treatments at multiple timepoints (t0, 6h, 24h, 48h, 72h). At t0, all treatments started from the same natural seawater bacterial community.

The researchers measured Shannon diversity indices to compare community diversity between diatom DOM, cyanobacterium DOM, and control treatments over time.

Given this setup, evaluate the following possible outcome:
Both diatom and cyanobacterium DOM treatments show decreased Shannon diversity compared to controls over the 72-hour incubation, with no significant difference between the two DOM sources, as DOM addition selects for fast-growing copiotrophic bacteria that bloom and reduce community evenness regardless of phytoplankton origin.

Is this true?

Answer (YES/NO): NO